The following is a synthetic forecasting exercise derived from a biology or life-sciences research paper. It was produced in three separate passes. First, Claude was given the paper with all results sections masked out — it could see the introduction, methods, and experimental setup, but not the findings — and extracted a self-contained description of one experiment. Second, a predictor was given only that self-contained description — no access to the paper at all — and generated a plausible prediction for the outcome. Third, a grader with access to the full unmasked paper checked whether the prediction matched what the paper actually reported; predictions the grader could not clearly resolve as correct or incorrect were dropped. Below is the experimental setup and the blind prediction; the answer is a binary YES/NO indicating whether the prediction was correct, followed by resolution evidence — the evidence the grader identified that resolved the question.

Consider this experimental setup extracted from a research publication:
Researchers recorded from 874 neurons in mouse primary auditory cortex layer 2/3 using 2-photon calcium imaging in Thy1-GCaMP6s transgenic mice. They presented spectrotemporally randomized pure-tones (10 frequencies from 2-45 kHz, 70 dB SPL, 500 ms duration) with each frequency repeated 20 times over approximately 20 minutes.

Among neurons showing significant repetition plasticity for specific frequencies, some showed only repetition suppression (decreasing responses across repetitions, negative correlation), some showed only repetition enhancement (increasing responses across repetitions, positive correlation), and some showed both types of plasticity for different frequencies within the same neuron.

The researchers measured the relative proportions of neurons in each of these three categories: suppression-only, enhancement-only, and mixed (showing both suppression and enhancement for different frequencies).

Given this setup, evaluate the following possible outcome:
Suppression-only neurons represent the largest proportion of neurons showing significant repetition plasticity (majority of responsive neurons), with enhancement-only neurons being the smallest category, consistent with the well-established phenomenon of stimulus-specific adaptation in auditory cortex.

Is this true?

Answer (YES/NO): NO